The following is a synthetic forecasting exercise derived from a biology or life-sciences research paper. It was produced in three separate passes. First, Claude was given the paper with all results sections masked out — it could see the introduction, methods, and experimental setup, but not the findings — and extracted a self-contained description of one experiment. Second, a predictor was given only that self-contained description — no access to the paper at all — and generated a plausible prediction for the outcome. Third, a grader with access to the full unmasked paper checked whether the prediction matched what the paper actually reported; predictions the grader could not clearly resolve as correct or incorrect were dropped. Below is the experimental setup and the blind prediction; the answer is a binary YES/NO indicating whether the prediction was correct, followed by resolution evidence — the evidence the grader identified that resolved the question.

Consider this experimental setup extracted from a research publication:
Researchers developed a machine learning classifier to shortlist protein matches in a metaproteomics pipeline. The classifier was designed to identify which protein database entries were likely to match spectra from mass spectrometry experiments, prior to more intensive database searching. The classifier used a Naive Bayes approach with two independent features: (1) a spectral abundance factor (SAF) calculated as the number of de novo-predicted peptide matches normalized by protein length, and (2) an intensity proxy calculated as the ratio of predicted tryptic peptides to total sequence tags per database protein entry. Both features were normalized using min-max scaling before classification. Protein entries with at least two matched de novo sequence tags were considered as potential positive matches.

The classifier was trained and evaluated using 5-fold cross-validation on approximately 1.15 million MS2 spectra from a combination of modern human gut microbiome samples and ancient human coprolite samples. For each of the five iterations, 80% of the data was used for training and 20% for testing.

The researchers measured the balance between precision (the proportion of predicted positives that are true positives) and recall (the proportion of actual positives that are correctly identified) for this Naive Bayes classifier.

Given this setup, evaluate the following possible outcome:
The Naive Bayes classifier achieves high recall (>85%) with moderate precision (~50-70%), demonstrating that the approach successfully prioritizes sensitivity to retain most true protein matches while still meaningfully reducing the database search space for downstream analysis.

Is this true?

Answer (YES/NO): NO